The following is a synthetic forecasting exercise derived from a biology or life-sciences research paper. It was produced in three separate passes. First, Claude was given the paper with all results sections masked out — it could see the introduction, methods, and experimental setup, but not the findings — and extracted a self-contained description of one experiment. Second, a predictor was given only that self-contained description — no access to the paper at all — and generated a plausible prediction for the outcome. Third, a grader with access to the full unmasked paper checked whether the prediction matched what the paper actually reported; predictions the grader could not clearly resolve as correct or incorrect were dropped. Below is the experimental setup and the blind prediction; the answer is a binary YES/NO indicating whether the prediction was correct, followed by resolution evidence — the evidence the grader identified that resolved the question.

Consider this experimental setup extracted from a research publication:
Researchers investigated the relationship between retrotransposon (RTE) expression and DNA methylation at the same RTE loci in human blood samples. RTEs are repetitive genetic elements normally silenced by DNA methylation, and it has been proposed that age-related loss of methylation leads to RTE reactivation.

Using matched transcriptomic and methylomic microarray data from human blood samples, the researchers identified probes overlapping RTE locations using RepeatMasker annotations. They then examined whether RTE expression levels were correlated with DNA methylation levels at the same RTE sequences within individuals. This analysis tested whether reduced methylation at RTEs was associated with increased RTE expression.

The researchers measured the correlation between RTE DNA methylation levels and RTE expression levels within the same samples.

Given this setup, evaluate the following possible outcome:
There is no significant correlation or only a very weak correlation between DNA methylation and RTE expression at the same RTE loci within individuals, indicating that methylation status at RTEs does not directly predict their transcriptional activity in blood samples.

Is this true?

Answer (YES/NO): NO